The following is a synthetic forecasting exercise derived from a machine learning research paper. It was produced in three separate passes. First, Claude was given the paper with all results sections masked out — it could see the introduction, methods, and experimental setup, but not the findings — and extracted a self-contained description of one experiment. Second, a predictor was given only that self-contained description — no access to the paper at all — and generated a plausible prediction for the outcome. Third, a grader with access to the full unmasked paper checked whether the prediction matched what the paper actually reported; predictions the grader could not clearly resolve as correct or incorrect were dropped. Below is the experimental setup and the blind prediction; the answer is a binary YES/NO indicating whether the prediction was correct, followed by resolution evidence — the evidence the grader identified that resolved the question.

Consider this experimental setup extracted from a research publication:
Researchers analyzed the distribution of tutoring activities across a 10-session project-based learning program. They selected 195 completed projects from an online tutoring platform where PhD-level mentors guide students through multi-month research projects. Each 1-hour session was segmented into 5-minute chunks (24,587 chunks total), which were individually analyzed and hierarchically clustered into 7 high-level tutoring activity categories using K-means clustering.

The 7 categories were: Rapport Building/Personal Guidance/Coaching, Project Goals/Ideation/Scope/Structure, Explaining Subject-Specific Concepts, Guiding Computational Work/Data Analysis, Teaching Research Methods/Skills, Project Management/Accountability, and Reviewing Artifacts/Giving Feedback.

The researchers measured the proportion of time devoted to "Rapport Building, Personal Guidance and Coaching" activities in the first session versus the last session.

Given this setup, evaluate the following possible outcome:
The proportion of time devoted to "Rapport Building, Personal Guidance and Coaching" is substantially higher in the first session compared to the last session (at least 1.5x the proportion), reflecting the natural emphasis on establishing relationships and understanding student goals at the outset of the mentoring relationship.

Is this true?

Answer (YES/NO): YES